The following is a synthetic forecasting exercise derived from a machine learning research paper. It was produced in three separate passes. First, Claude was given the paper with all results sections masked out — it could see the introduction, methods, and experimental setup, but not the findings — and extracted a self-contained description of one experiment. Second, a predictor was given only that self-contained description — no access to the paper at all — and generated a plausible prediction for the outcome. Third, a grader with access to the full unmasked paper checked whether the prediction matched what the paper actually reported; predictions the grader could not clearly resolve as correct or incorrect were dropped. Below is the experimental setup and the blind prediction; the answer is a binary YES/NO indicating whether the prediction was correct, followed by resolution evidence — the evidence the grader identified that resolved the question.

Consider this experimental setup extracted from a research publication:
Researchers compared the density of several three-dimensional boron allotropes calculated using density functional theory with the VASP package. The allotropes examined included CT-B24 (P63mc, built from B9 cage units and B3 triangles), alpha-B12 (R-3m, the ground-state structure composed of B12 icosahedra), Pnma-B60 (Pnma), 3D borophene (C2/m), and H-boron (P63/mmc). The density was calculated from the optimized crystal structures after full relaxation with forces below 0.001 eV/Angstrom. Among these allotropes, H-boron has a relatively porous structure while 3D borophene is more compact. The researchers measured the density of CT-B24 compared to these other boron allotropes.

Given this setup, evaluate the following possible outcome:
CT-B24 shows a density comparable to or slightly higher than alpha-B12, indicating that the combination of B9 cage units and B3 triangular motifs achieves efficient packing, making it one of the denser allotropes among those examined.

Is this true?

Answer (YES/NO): NO